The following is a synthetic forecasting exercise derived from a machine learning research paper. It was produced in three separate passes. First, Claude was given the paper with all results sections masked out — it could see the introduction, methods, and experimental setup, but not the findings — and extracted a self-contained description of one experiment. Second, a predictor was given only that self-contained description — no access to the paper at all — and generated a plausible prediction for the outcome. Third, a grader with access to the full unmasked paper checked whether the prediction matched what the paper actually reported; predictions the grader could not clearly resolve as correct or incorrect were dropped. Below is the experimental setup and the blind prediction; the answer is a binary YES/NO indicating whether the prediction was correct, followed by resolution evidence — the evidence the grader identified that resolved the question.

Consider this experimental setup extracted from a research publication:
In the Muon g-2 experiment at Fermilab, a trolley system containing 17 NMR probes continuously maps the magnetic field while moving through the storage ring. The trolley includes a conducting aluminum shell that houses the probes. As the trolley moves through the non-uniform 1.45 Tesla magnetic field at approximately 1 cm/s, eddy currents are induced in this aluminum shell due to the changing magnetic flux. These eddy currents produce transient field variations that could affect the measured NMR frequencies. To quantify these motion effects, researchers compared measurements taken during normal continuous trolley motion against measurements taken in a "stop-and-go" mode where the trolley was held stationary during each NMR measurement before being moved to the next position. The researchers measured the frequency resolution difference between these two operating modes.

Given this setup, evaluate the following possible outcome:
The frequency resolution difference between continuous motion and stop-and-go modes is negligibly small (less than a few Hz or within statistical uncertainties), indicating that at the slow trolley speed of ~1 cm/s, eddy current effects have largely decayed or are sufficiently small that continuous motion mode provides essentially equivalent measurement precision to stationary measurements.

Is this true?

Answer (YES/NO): NO